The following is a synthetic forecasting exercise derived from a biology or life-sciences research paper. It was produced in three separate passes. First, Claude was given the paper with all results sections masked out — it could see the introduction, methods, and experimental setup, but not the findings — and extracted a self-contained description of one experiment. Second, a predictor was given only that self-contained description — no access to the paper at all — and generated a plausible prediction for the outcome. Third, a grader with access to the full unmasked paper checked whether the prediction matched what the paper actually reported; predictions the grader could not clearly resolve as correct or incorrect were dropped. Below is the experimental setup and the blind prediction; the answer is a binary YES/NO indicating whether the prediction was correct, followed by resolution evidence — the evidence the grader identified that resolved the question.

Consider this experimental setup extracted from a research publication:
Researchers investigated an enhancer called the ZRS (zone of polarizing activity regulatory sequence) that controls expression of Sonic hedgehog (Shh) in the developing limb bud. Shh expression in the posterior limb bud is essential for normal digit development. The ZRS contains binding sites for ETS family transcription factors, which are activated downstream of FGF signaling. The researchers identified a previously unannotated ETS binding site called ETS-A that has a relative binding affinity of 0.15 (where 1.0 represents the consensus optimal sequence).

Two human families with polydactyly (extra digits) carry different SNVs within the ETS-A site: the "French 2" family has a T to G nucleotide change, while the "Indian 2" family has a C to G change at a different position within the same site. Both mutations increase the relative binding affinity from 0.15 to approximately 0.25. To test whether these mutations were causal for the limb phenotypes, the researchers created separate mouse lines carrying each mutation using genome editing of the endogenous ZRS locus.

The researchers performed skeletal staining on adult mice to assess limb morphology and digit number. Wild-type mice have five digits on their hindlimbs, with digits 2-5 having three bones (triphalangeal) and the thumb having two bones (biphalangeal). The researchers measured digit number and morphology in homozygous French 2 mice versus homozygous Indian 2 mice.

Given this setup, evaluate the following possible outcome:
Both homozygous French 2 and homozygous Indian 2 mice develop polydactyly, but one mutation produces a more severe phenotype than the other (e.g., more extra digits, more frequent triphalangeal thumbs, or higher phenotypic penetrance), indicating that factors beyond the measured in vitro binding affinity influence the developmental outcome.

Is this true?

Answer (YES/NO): NO